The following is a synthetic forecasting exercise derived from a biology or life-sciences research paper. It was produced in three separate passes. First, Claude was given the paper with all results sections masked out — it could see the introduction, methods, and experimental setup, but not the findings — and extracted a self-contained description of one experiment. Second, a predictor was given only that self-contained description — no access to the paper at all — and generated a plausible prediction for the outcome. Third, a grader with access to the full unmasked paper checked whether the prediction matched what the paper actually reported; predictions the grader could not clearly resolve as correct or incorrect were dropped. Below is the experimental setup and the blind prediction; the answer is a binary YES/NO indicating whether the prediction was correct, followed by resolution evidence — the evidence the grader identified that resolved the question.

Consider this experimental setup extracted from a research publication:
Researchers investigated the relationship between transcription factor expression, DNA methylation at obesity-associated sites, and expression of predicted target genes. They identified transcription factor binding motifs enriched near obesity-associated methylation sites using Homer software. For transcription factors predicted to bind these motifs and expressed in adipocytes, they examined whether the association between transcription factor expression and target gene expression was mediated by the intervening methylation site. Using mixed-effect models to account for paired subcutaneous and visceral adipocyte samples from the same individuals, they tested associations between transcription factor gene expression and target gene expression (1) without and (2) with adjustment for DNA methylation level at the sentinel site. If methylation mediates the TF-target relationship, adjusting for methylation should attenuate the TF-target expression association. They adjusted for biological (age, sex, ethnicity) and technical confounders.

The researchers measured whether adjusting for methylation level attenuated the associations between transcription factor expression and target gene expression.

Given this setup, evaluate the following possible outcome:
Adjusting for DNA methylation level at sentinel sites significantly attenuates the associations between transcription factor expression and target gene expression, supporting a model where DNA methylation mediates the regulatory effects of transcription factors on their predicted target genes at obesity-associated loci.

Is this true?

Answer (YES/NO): YES